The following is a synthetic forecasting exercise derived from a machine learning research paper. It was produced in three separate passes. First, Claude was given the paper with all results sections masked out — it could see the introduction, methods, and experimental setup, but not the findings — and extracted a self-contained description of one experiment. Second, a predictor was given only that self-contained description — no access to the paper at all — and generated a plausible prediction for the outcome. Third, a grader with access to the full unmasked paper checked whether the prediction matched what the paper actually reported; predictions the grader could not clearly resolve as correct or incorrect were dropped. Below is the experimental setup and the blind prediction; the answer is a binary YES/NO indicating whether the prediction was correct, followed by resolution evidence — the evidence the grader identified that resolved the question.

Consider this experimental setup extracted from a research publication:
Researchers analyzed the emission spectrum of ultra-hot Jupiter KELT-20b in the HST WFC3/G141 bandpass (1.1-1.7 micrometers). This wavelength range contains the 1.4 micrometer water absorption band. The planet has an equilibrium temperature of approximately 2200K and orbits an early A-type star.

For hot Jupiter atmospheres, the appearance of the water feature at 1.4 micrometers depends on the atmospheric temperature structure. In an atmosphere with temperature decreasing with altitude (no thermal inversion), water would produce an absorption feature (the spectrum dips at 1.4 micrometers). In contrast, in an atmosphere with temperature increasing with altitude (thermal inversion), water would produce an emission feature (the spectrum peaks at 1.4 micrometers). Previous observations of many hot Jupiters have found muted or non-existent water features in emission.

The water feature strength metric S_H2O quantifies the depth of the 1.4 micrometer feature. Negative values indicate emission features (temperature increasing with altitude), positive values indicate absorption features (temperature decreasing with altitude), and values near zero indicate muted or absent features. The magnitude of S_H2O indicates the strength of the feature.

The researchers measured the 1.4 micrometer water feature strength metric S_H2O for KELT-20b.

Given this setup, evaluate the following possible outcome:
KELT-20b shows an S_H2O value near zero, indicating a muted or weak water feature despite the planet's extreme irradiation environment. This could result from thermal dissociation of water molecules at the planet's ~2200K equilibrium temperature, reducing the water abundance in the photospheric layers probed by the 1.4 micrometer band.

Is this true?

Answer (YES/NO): NO